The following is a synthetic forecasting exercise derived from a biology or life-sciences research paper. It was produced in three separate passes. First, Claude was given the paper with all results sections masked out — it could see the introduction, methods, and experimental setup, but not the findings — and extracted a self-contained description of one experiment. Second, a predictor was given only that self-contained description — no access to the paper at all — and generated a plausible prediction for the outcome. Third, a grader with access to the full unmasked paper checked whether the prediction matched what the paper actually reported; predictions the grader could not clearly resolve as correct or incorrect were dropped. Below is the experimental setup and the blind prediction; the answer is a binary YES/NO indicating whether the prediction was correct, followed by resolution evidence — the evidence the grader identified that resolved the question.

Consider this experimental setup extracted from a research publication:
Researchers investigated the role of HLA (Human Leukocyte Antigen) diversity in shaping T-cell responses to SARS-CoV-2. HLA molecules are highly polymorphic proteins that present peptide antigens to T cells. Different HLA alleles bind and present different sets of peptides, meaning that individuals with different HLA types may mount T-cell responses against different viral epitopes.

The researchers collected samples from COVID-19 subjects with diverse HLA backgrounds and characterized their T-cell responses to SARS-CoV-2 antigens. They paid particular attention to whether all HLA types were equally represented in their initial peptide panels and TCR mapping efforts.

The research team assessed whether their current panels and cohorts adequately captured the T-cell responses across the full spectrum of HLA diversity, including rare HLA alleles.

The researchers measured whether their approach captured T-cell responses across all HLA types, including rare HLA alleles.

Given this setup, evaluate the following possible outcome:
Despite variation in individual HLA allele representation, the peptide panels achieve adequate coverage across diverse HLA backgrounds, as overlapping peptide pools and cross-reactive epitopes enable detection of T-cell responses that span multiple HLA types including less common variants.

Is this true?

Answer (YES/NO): NO